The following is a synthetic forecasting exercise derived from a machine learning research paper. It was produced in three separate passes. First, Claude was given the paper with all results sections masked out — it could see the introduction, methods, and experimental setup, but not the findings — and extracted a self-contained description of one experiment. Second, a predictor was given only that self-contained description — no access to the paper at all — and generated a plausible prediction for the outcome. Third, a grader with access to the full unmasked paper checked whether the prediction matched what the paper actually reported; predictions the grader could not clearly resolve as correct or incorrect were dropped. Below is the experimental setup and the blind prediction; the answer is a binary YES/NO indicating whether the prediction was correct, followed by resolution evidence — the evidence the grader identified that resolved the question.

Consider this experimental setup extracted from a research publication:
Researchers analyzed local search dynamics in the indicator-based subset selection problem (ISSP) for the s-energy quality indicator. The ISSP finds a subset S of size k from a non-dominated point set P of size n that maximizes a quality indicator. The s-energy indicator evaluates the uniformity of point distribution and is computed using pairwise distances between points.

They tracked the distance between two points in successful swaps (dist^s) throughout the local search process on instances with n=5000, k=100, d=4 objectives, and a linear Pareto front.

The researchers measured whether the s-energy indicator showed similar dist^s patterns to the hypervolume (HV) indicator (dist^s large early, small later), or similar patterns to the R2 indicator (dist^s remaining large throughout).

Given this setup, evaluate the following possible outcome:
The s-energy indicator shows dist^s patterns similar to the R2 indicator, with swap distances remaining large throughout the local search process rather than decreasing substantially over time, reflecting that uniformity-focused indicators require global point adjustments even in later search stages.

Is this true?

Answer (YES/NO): NO